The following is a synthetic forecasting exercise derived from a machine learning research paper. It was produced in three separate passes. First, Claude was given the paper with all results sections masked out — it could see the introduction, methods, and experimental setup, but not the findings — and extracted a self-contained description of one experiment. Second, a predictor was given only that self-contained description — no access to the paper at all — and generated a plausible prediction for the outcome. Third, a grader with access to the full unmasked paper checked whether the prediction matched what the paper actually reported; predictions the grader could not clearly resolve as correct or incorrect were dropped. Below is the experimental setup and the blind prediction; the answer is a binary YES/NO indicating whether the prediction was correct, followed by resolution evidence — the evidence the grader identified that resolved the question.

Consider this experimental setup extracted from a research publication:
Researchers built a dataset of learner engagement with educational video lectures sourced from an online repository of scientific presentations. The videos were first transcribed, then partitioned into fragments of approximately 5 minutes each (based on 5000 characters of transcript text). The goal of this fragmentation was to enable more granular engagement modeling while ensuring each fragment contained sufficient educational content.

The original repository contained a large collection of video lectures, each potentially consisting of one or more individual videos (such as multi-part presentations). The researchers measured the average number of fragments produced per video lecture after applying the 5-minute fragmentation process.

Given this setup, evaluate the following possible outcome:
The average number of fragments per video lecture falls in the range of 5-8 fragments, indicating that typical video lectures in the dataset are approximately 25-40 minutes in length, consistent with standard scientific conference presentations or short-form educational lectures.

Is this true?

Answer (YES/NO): NO